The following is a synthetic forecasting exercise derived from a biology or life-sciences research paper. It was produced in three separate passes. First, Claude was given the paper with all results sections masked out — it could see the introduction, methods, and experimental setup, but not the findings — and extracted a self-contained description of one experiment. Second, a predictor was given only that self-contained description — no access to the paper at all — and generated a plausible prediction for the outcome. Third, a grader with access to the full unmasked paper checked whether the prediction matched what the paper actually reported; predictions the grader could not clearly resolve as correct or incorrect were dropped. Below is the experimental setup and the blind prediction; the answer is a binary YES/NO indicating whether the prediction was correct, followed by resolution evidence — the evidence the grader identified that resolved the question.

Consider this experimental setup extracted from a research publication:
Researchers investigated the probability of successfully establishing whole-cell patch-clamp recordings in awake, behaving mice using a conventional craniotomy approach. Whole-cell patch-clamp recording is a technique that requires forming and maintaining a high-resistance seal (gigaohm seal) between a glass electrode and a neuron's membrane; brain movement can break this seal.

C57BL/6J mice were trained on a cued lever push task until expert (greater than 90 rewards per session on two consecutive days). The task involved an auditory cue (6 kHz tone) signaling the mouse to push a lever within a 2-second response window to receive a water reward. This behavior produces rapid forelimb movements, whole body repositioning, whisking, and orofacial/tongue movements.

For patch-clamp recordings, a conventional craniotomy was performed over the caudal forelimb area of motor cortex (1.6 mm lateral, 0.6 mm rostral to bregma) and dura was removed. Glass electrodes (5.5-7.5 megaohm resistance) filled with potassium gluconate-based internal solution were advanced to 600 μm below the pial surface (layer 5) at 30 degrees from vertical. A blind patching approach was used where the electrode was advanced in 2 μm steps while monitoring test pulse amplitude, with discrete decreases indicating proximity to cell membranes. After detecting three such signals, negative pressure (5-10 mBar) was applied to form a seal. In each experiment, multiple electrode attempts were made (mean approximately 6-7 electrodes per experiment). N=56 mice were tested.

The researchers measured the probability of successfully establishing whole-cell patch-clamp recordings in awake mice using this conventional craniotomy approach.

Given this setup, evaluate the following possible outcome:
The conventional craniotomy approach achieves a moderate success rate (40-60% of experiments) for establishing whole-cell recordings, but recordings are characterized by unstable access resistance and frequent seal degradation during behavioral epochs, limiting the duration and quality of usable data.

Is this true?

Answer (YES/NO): NO